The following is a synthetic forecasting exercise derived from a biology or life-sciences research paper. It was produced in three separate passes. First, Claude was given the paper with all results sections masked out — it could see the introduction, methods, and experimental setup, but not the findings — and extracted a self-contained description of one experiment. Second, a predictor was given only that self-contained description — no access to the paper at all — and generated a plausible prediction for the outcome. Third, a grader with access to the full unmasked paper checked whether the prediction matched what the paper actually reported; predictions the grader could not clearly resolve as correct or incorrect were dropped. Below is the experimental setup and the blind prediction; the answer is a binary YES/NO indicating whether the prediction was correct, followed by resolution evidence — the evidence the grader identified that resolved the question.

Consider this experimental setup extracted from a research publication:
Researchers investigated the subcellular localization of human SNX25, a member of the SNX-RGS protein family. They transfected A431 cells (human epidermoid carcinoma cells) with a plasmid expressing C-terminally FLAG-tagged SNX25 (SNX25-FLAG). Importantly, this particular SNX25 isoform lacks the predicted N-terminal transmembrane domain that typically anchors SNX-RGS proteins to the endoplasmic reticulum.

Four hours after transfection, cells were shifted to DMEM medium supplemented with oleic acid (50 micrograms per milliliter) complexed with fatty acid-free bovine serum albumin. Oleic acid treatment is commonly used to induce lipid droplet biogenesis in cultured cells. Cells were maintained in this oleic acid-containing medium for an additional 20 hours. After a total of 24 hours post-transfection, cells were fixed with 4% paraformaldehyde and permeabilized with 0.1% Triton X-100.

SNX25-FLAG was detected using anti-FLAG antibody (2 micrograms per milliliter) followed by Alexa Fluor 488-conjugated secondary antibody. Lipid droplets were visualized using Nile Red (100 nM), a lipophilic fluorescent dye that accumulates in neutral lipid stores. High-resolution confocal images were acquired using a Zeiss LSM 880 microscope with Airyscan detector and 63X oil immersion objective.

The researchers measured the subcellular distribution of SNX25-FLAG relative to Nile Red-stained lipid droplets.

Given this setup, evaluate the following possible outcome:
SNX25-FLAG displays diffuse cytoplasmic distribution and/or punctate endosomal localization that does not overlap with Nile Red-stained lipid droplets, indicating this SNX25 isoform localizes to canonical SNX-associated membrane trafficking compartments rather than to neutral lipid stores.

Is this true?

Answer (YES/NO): NO